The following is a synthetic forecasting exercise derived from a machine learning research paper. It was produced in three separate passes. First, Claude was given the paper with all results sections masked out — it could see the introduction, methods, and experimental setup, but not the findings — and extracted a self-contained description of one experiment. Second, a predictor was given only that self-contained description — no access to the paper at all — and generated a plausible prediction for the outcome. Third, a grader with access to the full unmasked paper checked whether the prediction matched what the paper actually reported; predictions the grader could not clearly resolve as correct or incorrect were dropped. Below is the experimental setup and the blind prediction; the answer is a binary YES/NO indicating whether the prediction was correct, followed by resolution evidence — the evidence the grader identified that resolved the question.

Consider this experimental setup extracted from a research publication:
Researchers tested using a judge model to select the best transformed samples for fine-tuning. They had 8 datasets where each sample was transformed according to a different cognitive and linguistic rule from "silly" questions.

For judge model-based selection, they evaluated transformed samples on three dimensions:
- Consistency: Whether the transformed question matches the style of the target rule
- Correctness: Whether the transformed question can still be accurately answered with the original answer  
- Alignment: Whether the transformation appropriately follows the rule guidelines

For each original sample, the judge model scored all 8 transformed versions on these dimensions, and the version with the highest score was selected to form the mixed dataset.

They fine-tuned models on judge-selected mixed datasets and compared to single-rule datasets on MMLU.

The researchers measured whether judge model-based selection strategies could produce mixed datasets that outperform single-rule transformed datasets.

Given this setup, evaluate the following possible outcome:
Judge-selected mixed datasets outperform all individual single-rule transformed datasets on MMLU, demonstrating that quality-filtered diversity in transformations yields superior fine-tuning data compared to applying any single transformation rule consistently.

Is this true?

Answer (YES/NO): NO